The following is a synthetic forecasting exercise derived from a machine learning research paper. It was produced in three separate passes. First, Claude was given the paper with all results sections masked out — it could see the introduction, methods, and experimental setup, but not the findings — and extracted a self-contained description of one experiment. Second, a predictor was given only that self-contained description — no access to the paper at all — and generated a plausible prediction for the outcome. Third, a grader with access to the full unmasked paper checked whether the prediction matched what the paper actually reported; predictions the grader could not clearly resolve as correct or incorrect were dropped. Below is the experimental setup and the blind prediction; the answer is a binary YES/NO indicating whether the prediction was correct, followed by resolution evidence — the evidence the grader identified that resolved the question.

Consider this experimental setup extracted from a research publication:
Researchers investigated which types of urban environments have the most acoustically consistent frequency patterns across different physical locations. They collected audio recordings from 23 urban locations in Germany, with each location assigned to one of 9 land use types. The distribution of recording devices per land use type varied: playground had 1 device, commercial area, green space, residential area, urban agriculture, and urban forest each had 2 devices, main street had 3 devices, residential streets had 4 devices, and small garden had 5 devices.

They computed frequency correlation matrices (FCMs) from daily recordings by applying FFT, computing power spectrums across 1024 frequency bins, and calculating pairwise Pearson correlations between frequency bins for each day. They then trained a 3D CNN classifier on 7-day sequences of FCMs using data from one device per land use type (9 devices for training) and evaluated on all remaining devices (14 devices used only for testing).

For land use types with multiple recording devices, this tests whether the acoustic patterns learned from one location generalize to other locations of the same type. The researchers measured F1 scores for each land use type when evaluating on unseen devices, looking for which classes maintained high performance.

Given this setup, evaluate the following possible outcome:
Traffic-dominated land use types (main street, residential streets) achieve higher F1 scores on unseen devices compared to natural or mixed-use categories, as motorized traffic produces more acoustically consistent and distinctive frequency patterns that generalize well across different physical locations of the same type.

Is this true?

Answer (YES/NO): NO